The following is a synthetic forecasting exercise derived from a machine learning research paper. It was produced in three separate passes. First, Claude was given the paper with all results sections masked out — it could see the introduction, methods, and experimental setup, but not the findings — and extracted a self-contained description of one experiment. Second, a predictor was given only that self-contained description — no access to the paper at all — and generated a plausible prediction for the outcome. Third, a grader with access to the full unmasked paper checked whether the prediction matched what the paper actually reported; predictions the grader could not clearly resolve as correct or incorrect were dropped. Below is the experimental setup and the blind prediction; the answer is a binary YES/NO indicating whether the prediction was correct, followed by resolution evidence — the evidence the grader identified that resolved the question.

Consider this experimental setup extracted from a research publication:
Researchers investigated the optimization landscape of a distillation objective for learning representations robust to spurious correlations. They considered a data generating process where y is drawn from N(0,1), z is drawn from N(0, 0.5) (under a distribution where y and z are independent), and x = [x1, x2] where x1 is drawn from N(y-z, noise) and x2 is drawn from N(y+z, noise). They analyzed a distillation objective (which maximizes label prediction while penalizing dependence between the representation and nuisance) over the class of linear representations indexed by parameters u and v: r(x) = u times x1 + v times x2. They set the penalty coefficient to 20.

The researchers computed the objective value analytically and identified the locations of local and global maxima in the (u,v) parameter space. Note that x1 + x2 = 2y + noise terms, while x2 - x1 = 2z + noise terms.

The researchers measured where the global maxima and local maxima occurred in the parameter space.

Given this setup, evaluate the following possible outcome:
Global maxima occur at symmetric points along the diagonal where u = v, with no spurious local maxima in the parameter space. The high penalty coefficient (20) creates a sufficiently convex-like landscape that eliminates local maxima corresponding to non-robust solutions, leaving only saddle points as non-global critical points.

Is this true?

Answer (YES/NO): NO